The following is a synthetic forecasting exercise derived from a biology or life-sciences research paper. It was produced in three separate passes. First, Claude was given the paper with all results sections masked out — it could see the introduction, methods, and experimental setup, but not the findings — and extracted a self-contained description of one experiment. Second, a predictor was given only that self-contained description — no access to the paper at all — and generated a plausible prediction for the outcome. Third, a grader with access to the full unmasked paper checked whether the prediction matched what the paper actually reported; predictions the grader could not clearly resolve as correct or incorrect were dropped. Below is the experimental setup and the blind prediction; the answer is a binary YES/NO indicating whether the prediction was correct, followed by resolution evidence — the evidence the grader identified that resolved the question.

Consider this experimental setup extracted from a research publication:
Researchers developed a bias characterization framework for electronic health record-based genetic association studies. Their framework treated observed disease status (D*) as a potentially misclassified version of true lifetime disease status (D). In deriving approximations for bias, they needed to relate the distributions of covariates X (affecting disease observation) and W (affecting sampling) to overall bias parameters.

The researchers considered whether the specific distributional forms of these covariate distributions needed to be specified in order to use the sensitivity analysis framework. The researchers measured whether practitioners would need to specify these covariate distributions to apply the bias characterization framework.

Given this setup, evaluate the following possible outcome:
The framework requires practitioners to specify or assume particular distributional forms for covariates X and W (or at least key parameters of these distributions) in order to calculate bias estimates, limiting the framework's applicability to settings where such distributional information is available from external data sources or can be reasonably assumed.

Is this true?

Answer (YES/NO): NO